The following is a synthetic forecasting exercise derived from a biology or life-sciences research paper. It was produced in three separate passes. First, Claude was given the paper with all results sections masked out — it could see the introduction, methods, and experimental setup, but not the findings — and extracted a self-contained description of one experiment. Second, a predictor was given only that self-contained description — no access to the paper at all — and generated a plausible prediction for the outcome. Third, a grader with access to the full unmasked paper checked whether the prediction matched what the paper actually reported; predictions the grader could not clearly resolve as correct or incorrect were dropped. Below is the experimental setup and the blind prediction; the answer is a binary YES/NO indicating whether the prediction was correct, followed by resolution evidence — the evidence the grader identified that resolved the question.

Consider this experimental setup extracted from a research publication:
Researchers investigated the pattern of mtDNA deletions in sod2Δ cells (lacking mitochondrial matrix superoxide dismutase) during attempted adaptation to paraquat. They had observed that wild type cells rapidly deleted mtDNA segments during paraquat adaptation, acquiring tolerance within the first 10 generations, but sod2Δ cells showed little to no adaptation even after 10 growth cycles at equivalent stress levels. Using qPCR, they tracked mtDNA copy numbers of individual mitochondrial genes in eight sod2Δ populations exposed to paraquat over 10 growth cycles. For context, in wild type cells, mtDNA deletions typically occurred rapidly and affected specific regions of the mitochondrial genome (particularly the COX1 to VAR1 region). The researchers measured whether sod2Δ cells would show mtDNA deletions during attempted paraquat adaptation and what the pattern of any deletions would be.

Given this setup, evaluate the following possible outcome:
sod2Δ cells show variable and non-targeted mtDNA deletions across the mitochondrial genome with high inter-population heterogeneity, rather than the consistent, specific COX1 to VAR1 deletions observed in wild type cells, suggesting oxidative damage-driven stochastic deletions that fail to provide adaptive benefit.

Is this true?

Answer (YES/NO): NO